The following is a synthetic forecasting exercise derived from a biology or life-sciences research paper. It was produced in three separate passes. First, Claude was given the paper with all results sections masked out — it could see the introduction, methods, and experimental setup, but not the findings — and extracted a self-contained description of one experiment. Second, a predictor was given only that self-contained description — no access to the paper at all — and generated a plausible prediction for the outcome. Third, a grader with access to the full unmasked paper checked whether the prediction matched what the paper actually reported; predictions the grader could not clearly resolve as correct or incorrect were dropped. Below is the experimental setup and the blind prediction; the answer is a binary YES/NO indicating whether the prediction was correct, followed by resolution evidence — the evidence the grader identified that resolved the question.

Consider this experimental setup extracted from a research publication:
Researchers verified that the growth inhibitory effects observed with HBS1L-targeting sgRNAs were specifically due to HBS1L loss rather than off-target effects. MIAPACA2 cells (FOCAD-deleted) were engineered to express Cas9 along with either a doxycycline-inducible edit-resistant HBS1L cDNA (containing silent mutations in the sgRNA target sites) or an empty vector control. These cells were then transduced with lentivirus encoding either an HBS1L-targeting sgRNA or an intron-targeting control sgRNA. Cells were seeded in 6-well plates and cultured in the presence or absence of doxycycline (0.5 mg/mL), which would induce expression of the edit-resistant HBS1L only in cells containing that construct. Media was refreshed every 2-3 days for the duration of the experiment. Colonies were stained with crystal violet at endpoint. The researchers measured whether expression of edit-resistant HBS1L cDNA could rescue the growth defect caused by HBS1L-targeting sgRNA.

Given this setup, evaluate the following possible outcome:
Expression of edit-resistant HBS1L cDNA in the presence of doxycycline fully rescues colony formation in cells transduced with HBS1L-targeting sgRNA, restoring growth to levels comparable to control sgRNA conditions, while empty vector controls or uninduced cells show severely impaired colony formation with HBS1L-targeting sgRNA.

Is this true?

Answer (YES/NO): YES